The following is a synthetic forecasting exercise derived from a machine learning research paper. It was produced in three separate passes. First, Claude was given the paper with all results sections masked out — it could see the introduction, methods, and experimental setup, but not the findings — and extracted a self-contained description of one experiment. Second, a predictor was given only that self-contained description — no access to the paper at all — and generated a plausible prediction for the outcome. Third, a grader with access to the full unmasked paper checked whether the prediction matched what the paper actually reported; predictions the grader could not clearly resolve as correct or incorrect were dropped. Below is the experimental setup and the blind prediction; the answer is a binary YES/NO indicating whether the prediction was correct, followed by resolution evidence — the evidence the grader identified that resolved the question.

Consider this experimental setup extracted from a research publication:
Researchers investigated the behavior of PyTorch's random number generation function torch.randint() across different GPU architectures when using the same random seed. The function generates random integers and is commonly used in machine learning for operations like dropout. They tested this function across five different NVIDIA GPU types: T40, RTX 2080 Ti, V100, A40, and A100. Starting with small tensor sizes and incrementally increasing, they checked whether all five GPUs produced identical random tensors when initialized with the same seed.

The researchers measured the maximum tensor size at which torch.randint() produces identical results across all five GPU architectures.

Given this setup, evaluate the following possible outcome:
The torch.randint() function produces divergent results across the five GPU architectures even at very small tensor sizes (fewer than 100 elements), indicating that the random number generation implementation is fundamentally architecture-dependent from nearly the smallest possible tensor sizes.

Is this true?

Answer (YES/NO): NO